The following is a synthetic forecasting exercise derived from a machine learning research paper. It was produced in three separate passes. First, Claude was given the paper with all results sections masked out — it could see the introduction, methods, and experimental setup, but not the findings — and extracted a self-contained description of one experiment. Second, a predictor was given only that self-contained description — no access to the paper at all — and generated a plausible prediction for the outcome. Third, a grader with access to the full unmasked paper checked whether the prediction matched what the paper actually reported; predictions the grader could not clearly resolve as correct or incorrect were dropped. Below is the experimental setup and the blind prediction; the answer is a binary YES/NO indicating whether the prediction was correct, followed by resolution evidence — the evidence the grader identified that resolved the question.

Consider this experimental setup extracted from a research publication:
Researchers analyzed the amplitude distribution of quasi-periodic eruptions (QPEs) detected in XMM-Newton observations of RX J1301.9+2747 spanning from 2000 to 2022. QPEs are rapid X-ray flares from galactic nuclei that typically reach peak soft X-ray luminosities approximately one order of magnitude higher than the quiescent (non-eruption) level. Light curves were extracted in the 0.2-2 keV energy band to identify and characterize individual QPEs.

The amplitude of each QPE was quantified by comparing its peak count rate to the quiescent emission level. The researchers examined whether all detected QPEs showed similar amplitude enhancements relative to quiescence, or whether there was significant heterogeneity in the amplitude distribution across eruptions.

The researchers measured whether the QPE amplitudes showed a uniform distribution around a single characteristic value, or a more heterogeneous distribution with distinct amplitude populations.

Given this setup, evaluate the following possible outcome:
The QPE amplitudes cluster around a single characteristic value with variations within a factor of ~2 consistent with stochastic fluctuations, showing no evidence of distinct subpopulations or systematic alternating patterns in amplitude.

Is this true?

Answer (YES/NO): NO